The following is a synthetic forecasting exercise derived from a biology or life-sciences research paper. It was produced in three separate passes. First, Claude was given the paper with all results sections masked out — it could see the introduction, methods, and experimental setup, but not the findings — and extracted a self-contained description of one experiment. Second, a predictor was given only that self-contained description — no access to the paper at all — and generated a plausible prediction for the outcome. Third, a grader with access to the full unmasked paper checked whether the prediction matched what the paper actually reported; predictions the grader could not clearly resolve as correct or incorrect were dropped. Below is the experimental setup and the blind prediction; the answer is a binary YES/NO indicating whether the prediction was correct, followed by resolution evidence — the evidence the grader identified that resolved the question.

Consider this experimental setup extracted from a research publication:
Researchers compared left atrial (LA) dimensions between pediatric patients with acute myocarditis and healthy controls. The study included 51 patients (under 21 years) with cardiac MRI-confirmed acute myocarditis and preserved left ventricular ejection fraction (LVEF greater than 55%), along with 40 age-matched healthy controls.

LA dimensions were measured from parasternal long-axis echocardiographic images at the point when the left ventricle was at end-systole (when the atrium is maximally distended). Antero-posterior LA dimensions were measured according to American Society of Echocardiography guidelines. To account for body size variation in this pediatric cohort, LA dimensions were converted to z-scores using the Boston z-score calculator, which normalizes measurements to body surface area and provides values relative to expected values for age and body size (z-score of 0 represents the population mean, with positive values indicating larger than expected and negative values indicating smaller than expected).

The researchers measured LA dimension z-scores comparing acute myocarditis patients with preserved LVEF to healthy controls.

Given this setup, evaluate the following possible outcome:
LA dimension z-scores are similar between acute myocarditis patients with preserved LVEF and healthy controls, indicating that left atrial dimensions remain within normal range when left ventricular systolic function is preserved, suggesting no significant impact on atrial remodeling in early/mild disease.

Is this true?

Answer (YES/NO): YES